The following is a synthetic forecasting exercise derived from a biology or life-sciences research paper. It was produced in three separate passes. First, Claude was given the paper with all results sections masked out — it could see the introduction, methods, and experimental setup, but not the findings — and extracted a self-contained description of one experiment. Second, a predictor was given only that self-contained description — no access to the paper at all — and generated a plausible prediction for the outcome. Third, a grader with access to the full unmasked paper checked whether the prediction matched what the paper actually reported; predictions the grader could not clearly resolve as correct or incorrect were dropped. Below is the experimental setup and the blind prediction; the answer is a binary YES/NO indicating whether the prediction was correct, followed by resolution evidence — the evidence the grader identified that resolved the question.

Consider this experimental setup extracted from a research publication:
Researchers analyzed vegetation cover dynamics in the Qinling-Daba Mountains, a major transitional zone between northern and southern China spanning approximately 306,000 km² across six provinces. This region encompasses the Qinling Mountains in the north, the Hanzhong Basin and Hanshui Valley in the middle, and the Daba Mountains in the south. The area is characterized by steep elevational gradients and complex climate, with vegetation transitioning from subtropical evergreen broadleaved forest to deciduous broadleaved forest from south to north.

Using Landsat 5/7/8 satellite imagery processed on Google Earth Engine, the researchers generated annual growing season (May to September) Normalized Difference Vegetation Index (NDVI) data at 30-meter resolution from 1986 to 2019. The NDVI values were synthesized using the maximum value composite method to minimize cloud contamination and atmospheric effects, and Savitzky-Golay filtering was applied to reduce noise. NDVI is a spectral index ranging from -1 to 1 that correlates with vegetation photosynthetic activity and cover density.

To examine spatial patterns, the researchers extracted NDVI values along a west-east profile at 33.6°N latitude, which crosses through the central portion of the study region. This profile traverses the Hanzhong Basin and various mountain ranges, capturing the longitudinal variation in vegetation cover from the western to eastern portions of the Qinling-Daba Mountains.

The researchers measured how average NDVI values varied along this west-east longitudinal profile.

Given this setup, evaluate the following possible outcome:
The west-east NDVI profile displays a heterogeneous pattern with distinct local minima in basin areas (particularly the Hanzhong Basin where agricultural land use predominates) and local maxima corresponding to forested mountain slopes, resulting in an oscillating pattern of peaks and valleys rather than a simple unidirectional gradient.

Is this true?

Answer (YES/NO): NO